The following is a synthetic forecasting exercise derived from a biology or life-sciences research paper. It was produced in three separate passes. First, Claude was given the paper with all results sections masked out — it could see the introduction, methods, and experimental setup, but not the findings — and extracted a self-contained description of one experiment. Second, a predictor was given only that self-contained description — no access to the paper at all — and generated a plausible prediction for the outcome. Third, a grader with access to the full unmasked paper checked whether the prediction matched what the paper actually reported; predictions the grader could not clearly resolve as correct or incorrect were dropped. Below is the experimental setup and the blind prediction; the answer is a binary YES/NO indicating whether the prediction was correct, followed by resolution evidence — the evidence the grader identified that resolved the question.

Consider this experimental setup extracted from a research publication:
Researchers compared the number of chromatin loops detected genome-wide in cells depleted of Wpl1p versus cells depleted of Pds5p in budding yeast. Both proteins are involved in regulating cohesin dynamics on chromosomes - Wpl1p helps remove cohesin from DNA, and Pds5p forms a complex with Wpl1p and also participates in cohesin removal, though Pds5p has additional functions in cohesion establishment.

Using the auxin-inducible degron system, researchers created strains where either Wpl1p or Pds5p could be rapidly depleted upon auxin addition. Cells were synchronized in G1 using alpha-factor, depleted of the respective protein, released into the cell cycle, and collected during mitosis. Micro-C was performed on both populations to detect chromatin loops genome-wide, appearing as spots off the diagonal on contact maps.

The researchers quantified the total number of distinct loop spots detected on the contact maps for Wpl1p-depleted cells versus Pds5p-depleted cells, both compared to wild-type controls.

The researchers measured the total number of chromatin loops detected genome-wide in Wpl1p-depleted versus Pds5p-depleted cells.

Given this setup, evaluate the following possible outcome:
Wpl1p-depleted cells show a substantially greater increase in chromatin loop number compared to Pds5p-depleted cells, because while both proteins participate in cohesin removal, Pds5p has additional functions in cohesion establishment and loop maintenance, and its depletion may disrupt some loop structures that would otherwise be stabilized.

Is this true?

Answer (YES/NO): NO